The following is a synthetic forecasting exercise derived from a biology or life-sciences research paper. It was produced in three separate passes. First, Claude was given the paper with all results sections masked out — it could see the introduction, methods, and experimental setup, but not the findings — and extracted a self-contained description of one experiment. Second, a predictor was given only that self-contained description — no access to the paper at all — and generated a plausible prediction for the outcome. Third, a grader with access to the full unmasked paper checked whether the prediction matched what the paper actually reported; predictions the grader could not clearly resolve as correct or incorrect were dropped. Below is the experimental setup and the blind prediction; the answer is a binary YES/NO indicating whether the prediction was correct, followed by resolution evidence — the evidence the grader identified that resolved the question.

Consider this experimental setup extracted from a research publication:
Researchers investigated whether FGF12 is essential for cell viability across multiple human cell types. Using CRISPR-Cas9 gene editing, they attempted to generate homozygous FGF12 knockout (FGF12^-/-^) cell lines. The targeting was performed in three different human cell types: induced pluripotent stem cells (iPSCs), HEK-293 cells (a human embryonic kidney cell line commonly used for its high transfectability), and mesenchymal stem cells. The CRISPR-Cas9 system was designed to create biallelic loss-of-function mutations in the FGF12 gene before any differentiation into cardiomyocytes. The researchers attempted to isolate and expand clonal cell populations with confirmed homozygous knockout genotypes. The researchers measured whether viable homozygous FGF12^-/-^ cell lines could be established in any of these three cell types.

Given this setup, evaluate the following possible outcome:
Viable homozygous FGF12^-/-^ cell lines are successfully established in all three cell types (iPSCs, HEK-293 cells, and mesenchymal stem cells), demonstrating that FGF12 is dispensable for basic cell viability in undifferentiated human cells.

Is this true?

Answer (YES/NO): NO